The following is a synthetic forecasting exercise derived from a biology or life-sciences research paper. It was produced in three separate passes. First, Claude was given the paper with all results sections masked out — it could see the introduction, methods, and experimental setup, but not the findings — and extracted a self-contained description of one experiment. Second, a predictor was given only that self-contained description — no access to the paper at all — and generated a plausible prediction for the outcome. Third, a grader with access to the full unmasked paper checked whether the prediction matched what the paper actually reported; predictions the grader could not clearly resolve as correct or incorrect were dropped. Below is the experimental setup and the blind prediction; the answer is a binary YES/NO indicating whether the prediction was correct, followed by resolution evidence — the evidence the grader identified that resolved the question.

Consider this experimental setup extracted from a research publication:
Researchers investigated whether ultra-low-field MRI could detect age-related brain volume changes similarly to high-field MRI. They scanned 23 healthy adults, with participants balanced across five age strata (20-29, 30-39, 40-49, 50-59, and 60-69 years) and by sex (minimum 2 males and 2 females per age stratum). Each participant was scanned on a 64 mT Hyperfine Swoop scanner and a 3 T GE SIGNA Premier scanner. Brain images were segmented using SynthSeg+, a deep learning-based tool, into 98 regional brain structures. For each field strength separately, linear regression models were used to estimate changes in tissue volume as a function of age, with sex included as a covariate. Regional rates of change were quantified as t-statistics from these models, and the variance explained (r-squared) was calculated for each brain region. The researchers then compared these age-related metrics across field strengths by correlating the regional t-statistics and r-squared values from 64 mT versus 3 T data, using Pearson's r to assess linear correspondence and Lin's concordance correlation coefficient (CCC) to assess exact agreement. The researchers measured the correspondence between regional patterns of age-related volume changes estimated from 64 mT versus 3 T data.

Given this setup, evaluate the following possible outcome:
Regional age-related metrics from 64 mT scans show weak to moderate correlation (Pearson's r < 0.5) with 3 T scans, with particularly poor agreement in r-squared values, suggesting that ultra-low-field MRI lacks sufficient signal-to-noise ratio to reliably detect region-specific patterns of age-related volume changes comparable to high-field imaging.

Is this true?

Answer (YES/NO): NO